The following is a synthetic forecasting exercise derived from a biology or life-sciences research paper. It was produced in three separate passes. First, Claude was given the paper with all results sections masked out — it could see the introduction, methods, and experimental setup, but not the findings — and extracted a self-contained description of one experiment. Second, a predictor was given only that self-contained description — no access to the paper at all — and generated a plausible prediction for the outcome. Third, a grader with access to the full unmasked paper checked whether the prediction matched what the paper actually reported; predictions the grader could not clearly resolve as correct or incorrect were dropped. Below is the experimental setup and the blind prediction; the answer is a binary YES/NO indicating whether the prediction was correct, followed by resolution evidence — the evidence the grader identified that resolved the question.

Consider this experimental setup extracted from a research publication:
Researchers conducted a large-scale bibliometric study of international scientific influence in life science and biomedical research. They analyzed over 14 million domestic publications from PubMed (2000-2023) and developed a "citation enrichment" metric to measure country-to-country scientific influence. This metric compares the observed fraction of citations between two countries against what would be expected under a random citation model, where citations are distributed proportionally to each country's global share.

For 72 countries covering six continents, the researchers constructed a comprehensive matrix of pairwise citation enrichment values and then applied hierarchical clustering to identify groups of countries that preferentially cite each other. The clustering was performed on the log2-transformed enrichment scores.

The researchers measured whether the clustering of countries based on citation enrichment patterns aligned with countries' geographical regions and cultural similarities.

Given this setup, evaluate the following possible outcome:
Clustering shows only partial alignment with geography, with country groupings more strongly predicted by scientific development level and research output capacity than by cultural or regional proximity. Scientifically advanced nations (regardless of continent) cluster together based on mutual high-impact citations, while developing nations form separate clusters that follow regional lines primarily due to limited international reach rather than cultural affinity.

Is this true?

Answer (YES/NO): NO